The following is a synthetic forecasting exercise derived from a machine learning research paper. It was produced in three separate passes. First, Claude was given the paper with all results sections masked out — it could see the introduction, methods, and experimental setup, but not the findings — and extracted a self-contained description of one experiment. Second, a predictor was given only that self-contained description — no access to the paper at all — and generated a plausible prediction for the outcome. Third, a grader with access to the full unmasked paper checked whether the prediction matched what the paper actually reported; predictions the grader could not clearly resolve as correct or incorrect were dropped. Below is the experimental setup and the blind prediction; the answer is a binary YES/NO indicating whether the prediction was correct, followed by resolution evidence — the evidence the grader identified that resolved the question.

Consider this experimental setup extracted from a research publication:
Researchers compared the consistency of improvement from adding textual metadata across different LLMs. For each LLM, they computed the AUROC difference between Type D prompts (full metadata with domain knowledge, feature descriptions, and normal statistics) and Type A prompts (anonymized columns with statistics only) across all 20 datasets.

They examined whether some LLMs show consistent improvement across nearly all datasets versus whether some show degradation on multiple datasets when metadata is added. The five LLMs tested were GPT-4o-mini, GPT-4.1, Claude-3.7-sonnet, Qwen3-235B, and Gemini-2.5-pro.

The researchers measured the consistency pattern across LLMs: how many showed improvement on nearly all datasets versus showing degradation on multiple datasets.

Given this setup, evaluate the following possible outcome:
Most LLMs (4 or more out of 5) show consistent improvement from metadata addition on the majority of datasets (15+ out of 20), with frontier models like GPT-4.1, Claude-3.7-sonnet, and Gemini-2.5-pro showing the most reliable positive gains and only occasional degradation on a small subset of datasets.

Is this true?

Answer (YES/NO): NO